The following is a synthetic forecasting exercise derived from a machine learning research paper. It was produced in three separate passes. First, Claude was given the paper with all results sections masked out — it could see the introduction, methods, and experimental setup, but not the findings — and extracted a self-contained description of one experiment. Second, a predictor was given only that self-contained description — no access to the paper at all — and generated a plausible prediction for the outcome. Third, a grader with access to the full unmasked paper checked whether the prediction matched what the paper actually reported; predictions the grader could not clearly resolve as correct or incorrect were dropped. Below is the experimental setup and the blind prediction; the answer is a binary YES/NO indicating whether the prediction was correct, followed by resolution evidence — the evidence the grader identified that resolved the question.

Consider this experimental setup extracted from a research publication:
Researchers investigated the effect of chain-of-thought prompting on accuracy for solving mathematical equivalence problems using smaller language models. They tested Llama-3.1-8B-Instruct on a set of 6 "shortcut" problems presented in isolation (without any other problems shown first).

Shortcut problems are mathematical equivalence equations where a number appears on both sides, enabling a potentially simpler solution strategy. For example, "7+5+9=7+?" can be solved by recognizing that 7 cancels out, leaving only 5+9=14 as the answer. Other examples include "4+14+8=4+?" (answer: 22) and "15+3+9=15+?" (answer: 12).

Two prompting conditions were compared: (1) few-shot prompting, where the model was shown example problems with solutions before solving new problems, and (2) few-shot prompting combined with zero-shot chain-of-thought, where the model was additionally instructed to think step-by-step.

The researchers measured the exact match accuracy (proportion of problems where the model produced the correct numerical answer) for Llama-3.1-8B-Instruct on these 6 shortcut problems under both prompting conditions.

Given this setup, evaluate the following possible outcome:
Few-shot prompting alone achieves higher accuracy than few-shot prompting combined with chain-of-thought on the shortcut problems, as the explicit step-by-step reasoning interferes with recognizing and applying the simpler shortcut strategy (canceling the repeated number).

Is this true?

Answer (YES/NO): NO